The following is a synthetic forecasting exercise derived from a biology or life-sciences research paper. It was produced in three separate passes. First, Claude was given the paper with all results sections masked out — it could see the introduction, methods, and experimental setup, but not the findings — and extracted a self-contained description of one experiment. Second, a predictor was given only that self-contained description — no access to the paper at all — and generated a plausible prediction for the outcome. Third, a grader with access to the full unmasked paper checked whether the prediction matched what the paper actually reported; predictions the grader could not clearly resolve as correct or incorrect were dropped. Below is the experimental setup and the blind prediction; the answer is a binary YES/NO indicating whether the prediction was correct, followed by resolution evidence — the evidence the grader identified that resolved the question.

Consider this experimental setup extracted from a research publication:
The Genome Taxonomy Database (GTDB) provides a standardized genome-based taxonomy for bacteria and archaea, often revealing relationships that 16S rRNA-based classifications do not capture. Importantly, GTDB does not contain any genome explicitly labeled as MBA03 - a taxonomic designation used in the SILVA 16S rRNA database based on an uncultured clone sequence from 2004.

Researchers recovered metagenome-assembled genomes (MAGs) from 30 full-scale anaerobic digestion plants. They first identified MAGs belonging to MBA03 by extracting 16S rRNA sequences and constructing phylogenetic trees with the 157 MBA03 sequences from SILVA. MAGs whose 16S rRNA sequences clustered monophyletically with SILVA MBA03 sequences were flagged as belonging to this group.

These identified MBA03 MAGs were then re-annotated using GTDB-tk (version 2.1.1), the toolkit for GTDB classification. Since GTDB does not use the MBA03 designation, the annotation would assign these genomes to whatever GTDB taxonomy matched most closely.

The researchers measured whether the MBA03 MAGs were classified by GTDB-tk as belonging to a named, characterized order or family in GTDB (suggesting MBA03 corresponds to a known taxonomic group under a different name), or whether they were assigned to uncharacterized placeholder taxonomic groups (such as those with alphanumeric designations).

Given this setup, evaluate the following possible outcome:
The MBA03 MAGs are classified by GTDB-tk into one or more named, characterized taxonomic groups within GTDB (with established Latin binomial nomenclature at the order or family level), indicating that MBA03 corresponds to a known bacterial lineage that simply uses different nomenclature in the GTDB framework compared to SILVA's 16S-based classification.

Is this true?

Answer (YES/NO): NO